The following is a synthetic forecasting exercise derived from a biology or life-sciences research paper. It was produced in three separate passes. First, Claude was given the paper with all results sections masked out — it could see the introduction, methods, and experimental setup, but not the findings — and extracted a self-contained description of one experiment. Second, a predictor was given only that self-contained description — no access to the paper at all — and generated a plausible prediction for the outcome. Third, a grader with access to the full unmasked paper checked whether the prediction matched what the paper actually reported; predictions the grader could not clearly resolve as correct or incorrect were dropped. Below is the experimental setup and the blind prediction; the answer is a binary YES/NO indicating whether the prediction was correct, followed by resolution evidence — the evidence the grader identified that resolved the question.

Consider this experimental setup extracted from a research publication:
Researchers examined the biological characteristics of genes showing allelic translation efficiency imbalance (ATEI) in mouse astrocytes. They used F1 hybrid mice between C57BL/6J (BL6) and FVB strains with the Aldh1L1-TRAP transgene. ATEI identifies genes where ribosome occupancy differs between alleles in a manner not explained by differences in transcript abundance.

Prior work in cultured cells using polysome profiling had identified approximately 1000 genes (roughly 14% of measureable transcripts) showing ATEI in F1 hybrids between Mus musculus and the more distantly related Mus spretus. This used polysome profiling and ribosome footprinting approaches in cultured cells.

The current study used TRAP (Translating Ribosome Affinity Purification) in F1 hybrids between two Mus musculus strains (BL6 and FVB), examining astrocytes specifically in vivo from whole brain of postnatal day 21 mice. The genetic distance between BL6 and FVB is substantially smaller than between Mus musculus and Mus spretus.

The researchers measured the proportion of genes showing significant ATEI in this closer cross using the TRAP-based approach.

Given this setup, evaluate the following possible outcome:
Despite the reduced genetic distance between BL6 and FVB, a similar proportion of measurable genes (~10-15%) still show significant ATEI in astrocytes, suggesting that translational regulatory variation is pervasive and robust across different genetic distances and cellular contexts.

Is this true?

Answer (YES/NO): NO